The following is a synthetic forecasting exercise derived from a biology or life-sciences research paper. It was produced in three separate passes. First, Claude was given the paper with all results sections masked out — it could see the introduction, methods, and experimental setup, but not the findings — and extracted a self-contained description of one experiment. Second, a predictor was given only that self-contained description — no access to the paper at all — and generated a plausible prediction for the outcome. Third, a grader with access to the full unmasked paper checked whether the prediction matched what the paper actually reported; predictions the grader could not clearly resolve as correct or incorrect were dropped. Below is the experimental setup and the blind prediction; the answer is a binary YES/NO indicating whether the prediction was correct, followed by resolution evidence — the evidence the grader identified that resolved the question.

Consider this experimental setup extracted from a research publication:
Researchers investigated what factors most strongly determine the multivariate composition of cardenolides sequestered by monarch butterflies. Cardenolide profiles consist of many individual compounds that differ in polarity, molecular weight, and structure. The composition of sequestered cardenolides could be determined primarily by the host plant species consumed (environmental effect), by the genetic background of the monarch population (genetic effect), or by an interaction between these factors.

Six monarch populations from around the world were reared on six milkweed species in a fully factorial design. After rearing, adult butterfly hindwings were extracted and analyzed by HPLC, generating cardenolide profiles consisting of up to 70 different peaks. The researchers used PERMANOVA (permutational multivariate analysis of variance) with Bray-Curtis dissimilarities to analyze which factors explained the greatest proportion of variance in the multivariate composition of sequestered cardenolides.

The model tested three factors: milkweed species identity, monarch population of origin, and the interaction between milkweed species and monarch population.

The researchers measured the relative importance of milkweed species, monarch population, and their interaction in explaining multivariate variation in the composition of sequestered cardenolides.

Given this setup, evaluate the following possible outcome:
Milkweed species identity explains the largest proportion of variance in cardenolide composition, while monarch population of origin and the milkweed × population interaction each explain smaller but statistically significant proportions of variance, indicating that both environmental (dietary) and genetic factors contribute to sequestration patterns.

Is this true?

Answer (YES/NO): YES